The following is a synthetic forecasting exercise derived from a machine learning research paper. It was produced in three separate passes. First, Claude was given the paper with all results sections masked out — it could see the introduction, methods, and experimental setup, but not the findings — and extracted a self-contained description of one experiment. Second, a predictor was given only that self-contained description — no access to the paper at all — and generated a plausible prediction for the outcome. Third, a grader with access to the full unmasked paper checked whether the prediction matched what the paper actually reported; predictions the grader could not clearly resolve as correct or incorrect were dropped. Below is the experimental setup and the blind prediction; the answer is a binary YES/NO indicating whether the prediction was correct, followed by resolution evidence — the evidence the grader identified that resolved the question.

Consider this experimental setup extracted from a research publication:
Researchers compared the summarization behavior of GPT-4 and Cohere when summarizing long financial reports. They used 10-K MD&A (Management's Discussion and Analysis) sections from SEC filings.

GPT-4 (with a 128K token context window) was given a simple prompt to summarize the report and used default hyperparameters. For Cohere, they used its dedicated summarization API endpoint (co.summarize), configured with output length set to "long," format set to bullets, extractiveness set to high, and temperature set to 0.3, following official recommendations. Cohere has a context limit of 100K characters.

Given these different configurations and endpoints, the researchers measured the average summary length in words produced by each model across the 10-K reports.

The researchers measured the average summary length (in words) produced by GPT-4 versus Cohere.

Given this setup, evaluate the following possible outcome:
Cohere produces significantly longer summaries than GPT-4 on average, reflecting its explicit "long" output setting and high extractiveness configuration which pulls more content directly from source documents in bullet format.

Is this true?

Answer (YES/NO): NO